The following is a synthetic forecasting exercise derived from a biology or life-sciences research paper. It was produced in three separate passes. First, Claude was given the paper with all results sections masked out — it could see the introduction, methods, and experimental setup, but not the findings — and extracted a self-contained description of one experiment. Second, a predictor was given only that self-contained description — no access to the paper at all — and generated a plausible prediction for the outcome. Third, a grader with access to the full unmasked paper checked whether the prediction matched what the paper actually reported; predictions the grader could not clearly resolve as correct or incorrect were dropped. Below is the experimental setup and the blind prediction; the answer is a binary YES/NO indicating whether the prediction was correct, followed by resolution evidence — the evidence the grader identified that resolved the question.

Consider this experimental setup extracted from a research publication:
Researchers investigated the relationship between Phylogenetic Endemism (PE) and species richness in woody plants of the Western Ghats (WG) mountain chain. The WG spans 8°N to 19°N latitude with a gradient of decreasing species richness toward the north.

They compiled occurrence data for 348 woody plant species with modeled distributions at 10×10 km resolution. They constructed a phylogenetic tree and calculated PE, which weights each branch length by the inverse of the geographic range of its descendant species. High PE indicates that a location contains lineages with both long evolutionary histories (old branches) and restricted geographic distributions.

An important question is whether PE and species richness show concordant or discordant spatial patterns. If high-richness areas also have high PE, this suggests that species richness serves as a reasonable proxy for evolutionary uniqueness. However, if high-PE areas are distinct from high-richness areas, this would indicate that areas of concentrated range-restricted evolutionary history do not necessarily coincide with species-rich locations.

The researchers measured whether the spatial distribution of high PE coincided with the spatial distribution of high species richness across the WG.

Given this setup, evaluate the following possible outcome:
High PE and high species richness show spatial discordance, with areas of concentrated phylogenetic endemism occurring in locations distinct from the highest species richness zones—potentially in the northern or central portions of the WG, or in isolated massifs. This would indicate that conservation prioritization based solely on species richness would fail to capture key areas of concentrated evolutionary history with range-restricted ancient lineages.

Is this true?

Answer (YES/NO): NO